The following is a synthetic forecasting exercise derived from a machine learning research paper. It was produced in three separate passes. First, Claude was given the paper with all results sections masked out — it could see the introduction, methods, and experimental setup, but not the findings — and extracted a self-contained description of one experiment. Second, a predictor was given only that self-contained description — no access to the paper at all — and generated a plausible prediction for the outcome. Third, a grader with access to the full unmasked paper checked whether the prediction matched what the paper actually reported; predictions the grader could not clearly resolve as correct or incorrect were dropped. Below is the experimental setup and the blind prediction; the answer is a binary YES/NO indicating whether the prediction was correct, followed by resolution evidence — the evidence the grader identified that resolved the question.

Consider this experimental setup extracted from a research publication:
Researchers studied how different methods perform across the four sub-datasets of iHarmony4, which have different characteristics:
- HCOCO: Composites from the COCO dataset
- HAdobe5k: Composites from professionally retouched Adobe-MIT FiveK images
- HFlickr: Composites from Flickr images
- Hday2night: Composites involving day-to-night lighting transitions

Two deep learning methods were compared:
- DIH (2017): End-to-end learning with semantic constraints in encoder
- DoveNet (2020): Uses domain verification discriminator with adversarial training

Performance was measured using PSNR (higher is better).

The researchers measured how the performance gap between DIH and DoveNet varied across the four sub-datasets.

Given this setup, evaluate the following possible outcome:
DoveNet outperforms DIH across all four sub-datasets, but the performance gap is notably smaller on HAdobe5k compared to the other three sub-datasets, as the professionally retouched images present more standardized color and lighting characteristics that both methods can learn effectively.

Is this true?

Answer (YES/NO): NO